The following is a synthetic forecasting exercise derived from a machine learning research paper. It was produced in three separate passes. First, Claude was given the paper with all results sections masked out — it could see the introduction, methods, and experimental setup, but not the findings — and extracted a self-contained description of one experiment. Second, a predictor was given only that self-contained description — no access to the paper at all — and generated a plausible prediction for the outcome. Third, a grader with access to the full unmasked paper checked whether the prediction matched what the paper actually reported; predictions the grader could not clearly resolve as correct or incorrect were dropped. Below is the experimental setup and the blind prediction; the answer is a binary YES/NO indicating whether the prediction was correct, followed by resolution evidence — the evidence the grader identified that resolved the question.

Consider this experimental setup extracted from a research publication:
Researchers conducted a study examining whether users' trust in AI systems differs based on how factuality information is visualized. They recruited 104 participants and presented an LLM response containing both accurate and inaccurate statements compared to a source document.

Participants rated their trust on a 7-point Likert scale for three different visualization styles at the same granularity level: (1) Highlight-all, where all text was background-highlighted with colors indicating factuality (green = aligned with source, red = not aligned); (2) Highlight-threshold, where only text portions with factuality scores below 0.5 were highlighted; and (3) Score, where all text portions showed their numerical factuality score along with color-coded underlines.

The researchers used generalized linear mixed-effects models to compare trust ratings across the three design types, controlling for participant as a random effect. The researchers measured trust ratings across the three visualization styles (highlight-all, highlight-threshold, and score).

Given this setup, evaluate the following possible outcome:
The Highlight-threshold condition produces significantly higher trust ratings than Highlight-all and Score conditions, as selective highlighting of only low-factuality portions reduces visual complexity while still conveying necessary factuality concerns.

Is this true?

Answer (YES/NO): NO